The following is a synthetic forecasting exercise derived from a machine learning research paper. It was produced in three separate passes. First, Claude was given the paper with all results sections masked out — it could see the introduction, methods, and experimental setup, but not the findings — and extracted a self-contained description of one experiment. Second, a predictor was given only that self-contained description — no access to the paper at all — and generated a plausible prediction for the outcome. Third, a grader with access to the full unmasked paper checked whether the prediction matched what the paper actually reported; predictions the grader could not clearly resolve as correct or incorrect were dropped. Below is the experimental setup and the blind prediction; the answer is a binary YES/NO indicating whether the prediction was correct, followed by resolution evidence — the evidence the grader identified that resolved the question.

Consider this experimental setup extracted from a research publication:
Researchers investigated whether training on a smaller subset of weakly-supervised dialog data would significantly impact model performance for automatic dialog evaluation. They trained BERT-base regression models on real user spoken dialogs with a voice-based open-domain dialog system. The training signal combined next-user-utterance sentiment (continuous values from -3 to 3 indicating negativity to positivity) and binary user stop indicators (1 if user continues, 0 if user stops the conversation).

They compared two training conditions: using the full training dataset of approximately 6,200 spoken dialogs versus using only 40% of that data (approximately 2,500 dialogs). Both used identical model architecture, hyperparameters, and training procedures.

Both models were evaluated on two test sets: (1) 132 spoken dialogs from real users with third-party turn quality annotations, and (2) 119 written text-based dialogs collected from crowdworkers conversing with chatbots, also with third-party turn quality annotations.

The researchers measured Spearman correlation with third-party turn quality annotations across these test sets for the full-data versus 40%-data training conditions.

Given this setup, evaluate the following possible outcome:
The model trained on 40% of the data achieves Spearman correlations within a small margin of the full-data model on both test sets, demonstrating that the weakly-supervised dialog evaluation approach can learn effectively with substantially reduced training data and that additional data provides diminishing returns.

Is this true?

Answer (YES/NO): NO